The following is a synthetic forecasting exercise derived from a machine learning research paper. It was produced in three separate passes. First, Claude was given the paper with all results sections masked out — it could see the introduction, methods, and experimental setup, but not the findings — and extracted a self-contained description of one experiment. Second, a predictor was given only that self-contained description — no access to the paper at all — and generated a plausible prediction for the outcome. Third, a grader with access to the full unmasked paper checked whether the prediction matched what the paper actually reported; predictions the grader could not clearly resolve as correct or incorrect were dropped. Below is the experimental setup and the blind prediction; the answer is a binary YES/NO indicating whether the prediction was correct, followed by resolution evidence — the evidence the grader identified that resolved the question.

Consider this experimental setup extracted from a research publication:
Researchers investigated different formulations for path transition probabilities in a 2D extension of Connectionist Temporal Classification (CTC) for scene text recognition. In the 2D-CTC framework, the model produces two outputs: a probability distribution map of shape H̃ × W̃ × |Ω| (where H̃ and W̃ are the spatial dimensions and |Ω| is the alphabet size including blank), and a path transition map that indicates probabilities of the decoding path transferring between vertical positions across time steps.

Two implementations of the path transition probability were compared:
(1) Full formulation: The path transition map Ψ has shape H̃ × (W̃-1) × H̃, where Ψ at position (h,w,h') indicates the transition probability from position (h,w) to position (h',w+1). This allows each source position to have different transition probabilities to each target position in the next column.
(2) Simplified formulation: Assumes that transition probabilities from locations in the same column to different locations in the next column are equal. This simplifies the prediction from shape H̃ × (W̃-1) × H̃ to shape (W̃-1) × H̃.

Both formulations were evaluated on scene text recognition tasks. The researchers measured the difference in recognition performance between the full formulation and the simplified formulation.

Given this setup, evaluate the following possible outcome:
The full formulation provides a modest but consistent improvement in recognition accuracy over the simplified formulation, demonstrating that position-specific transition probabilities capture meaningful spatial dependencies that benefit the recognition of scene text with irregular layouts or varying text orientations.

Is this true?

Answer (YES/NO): NO